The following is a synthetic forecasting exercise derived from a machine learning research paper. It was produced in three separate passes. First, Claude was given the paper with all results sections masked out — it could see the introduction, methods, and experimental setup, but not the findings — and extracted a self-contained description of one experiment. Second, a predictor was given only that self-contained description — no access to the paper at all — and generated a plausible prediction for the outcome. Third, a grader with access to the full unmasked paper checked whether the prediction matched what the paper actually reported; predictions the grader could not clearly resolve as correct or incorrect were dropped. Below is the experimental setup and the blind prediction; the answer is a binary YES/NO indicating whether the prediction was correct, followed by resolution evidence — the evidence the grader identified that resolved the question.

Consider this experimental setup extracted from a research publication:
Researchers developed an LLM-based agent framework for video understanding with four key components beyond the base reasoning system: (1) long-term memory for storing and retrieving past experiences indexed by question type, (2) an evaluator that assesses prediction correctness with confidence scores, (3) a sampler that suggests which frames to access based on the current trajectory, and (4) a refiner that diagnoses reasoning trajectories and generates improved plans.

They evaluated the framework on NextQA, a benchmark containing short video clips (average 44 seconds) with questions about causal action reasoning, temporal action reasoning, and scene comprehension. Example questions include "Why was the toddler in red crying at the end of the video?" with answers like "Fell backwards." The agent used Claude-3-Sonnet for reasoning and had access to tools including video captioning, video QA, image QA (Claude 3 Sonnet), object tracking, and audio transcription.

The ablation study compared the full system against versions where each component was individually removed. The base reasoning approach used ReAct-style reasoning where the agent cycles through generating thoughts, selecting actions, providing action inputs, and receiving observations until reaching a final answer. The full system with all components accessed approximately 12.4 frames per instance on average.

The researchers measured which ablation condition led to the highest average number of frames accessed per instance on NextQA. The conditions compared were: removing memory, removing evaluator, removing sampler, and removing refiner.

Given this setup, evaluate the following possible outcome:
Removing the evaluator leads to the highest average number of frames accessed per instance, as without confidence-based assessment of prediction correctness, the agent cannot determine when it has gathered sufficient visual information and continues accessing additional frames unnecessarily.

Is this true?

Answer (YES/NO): NO